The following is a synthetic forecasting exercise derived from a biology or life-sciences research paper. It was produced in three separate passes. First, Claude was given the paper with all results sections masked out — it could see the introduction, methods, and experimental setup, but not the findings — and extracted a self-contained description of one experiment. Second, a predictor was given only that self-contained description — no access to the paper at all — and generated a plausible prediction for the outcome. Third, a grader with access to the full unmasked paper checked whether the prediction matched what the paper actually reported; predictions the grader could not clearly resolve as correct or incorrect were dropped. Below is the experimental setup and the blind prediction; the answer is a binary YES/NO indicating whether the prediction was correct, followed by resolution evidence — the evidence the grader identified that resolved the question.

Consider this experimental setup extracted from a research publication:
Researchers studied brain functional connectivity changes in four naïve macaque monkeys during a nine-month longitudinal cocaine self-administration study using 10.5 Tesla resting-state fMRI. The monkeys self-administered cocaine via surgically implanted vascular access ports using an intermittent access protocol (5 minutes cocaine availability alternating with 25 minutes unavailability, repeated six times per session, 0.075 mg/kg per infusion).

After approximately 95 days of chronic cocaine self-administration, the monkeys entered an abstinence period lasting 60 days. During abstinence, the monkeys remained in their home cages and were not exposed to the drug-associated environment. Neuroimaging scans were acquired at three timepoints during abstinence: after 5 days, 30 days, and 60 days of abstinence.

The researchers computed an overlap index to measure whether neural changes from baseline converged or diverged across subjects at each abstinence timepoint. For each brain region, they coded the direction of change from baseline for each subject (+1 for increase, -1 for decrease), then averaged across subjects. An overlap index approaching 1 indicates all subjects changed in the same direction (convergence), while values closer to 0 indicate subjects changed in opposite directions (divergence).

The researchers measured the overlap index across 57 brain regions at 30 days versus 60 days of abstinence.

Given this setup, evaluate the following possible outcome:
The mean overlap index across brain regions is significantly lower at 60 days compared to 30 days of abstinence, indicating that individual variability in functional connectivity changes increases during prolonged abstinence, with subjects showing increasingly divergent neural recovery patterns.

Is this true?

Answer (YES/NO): YES